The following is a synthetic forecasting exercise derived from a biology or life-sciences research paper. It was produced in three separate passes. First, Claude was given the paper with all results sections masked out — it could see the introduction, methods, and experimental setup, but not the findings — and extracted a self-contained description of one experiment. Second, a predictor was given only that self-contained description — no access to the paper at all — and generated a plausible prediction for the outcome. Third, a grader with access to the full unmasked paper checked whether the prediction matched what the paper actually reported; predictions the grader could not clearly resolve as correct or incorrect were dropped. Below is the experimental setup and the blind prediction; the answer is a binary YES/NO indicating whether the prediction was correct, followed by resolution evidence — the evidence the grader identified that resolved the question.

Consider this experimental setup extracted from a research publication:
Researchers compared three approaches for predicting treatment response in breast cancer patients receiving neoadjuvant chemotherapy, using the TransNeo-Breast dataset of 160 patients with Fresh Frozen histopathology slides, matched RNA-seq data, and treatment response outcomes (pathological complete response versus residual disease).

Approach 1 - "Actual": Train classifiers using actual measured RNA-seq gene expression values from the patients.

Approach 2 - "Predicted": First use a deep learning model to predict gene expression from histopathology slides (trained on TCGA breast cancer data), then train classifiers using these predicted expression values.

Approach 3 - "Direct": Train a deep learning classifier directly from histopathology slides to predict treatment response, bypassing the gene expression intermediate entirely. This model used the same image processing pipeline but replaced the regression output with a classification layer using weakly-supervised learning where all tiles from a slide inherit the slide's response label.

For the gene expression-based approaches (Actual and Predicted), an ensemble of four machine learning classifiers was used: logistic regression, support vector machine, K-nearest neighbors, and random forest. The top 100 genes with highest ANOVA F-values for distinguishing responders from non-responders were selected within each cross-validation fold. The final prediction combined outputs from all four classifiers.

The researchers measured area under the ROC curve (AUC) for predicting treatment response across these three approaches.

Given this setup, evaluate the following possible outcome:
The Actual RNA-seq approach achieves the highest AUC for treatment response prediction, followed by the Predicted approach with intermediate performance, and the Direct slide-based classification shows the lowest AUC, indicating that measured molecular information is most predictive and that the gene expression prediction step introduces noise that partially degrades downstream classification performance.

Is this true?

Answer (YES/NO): YES